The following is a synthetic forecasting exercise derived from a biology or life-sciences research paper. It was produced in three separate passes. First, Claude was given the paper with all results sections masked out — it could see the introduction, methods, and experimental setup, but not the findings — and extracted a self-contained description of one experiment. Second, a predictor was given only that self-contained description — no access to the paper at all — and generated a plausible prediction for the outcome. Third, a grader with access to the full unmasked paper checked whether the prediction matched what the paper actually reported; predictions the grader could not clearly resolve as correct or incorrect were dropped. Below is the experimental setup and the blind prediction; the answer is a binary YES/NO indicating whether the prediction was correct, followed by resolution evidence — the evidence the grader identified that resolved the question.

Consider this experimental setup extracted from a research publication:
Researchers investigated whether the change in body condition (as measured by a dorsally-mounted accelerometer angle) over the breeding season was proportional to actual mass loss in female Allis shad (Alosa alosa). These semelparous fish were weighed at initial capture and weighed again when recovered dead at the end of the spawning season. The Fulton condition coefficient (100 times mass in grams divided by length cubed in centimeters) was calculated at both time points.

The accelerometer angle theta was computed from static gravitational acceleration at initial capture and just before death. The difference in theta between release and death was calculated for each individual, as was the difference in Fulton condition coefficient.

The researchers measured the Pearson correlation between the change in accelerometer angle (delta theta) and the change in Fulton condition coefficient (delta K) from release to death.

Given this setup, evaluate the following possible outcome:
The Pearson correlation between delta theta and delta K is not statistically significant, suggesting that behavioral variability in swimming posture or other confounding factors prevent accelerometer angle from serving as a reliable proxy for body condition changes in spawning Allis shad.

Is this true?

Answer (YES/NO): YES